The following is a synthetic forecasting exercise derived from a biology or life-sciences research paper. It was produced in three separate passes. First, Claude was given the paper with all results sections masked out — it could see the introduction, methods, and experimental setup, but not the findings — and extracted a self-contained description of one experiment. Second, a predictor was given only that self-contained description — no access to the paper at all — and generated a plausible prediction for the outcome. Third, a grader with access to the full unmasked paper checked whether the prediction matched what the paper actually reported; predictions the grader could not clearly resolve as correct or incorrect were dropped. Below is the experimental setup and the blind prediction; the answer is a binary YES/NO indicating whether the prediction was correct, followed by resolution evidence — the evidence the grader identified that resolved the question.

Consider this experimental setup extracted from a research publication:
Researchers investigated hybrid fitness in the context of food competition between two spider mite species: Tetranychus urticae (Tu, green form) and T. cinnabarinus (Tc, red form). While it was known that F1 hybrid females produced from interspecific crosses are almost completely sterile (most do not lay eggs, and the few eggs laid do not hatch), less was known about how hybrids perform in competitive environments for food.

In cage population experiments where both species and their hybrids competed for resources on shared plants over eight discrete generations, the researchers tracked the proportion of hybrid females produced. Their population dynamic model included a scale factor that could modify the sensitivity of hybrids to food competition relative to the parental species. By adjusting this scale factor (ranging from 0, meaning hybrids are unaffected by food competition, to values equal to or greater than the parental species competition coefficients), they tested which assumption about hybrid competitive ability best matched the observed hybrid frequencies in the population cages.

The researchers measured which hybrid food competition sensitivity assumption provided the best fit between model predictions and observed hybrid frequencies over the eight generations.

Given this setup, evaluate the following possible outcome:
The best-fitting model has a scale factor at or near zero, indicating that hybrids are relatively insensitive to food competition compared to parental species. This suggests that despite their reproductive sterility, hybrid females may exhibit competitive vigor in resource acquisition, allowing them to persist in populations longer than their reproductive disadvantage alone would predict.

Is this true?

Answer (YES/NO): NO